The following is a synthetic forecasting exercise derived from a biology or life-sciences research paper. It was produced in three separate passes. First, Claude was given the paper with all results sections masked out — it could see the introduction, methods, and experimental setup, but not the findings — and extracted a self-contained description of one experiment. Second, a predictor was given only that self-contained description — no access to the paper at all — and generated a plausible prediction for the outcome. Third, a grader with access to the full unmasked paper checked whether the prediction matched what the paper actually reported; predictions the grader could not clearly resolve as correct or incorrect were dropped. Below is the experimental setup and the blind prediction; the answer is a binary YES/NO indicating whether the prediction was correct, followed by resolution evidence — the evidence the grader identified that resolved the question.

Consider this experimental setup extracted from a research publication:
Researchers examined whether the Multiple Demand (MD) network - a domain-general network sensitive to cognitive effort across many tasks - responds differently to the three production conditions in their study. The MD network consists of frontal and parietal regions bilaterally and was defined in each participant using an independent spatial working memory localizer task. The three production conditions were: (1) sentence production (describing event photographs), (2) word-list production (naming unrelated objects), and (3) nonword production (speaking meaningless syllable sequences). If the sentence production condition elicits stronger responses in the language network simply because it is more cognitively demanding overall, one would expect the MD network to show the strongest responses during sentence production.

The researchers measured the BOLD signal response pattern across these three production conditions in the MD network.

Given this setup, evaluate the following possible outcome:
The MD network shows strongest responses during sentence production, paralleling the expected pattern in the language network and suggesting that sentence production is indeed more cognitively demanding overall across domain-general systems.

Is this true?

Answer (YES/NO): NO